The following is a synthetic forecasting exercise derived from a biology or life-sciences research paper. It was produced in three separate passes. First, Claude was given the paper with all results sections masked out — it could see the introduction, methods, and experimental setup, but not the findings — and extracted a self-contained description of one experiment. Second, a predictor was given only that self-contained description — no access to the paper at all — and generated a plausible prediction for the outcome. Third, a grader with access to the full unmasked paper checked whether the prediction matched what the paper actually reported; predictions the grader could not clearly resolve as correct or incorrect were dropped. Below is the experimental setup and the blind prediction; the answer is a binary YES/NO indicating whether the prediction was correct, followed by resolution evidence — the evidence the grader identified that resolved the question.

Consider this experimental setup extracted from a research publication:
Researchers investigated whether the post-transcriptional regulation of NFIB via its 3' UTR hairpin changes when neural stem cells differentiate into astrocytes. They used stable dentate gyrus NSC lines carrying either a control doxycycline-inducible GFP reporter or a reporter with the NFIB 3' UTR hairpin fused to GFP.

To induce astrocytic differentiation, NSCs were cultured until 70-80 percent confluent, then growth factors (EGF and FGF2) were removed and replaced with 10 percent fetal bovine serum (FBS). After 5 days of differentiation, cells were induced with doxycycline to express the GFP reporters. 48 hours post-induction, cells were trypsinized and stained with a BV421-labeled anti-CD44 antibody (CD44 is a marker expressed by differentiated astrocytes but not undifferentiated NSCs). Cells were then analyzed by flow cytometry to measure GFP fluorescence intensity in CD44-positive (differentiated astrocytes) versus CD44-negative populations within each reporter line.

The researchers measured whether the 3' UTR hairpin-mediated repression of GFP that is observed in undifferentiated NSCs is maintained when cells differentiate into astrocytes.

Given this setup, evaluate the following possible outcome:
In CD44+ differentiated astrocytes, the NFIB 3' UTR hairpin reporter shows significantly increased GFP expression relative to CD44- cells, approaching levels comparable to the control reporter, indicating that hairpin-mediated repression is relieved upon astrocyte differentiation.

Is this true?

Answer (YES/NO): YES